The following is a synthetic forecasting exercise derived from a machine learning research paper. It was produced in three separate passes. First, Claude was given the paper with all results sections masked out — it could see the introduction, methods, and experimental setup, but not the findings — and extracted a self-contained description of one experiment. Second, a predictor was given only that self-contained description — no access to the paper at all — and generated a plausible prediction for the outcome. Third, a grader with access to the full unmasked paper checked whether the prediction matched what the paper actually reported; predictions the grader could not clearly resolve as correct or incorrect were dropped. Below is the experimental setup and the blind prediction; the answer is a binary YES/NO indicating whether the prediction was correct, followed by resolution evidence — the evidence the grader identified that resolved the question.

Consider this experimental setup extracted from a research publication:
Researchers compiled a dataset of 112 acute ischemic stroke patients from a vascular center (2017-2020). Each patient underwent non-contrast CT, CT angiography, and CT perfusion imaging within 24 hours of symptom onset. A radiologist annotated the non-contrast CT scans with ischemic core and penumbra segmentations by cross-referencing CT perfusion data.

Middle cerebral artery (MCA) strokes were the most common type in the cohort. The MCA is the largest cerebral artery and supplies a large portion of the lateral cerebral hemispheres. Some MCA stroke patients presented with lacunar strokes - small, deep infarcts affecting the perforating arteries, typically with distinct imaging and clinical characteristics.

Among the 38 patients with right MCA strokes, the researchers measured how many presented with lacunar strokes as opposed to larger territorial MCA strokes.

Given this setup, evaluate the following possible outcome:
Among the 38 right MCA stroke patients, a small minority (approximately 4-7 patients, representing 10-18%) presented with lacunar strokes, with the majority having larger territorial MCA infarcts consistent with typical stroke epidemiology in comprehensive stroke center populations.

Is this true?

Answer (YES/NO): NO